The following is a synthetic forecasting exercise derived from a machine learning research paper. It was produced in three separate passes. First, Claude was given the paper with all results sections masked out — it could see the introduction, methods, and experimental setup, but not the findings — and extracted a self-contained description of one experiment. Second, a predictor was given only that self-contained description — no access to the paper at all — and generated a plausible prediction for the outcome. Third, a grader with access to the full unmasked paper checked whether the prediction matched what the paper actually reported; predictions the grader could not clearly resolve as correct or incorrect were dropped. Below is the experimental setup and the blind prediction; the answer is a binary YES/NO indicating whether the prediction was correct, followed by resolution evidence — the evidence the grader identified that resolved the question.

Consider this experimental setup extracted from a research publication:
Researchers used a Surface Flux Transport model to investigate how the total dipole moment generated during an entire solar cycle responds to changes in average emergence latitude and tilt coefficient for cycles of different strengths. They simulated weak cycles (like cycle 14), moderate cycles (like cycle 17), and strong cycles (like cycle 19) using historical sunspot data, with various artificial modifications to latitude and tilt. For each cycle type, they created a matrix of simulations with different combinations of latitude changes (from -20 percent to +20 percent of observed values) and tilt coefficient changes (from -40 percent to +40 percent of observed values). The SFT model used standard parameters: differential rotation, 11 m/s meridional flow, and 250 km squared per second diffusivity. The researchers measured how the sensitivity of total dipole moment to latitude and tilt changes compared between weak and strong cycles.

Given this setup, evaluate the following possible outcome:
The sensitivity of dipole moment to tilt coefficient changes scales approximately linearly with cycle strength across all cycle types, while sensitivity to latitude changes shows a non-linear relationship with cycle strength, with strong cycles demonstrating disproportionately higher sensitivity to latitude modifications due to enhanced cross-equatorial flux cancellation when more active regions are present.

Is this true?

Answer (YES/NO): NO